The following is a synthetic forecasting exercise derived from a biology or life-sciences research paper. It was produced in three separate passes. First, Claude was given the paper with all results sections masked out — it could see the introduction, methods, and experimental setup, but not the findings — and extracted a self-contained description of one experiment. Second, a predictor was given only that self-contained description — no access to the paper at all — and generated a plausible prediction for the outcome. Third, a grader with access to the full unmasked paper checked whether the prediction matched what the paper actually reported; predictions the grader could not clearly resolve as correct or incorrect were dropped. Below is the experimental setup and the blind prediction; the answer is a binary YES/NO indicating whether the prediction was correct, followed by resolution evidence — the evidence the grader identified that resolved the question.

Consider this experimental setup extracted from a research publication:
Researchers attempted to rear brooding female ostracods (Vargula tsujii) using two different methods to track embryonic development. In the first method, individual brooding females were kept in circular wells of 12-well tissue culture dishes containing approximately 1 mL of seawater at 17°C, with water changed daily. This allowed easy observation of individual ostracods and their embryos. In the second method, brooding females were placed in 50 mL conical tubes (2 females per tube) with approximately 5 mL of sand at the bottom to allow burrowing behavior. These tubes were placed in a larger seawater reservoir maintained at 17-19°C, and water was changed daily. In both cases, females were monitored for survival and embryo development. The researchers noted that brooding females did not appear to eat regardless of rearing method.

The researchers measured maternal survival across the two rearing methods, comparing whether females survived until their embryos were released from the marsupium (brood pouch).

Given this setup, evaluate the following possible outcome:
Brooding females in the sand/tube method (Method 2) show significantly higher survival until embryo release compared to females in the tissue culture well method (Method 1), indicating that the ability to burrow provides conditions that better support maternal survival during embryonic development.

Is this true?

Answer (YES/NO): YES